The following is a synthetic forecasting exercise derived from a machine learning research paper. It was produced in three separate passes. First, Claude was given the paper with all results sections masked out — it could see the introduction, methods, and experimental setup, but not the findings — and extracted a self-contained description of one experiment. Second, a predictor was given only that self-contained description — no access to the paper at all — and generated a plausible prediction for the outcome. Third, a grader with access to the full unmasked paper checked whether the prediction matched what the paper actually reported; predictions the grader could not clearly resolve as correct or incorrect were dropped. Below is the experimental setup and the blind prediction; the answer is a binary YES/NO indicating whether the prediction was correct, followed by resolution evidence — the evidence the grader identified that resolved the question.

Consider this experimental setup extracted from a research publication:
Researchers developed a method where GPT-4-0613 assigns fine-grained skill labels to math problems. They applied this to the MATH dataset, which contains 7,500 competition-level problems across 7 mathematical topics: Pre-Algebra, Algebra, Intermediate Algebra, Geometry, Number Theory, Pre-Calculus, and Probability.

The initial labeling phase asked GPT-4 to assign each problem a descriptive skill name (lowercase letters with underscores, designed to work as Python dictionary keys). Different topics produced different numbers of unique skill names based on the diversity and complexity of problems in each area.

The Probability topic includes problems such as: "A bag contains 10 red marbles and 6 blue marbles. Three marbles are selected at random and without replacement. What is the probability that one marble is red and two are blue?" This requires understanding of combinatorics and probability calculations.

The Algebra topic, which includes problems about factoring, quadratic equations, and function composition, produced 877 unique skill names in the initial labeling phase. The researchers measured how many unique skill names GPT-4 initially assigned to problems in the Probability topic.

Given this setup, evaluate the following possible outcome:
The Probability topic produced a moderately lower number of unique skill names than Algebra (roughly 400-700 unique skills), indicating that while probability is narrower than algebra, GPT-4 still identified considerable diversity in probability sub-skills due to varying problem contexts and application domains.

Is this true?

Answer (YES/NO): NO